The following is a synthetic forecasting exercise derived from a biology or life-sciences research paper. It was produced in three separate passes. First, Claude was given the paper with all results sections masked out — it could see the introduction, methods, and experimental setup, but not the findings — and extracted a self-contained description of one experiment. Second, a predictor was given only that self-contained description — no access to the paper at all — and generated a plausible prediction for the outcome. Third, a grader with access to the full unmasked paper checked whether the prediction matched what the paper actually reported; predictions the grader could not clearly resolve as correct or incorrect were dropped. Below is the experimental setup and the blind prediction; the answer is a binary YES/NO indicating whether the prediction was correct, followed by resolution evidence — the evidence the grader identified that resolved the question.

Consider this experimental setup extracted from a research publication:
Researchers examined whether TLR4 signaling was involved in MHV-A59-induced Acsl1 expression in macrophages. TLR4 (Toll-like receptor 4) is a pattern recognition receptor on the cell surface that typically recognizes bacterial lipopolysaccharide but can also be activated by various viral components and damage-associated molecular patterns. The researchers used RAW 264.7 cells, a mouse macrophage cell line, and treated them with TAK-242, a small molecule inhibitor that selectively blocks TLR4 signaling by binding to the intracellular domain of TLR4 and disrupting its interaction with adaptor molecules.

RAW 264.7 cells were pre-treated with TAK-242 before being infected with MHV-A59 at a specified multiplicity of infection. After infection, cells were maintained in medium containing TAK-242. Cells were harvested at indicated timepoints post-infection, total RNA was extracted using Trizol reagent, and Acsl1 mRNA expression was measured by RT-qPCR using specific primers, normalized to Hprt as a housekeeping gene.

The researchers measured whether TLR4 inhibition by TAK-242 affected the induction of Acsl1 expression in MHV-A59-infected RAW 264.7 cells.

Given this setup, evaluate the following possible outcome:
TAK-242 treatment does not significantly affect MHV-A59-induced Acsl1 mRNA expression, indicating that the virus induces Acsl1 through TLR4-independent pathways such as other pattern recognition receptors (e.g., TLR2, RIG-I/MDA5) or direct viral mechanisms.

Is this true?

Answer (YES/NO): YES